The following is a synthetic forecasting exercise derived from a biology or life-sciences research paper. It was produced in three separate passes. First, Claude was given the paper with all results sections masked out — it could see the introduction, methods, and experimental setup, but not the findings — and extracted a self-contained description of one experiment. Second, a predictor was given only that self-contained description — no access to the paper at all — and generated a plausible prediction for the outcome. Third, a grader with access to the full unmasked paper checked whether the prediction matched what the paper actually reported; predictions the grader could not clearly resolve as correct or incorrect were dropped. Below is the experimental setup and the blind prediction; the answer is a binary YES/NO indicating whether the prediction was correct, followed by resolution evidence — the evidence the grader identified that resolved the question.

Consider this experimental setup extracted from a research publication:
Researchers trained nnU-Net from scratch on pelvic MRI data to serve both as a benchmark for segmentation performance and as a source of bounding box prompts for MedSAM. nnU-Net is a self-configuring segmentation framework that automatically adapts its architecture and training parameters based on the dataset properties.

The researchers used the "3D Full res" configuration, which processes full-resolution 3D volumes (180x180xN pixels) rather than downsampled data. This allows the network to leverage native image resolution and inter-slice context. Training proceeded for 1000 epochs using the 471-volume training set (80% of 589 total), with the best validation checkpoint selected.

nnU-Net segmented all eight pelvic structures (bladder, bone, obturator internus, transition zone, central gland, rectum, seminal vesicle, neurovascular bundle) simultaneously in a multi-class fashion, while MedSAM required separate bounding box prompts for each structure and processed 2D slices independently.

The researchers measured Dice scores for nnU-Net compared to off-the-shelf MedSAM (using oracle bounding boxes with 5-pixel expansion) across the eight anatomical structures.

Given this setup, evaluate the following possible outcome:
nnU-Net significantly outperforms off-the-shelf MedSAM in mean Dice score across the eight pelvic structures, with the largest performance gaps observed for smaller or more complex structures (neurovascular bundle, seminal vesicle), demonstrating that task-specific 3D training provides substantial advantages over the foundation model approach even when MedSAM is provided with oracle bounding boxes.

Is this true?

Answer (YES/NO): NO